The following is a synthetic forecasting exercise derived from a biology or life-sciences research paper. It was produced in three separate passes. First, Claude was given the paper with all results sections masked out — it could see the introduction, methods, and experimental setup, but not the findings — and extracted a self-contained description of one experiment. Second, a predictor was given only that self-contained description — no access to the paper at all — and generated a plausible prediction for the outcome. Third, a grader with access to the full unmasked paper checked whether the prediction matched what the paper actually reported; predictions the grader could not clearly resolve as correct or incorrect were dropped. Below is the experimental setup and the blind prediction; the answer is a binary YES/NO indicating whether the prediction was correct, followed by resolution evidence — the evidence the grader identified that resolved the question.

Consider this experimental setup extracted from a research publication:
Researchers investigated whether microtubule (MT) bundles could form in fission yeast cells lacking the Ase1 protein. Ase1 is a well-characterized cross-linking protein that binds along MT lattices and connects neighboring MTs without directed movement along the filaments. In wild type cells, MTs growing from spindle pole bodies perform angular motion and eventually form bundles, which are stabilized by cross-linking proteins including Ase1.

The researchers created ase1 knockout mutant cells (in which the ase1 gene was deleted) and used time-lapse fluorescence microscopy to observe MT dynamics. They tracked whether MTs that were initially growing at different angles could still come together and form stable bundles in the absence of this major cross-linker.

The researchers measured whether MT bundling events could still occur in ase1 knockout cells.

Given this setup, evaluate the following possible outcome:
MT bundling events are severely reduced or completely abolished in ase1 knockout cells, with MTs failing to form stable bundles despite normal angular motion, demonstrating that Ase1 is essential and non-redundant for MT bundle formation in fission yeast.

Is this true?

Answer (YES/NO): NO